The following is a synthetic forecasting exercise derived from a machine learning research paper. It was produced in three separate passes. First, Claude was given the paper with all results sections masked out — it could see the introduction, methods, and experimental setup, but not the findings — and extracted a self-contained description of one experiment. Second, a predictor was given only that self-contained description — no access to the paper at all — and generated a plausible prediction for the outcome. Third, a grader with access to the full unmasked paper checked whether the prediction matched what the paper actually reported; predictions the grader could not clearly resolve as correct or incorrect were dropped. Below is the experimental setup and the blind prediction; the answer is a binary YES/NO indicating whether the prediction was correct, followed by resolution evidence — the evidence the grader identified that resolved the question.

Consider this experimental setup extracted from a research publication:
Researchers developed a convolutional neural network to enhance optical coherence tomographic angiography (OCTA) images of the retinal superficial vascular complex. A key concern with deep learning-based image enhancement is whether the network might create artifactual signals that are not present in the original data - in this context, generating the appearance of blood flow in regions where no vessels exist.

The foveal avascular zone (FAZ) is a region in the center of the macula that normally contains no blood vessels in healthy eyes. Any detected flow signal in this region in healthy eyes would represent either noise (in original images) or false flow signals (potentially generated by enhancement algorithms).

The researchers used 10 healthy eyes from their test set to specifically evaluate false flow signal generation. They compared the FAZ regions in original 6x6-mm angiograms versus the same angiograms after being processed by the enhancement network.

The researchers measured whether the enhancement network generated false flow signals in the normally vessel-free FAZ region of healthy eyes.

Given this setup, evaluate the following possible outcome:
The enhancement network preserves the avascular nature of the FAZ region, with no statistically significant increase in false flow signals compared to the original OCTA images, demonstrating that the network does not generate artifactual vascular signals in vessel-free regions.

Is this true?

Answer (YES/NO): YES